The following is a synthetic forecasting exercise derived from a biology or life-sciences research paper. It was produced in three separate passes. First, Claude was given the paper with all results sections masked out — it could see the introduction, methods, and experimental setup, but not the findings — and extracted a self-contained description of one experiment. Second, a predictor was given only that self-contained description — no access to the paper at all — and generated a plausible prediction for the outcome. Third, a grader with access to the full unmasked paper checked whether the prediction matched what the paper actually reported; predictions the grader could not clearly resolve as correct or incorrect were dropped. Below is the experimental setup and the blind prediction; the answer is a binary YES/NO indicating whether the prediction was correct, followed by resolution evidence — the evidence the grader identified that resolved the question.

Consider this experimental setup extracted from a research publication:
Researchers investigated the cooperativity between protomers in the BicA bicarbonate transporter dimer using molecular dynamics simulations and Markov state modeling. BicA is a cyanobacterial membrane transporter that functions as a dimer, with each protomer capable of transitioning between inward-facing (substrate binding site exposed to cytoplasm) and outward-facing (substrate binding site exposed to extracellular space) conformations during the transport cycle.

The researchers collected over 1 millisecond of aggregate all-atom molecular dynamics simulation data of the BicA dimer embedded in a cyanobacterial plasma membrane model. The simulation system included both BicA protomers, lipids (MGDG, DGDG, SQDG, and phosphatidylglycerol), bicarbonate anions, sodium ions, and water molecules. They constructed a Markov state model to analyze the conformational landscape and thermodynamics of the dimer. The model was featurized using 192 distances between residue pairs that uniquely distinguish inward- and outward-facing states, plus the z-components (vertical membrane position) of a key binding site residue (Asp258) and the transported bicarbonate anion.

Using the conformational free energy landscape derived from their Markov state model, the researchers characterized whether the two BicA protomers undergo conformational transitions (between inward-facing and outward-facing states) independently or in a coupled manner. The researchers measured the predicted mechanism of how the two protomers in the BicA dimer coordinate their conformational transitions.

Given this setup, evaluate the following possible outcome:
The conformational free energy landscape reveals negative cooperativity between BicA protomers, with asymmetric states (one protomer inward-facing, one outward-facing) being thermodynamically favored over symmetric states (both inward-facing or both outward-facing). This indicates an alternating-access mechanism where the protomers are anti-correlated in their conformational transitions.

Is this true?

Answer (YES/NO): NO